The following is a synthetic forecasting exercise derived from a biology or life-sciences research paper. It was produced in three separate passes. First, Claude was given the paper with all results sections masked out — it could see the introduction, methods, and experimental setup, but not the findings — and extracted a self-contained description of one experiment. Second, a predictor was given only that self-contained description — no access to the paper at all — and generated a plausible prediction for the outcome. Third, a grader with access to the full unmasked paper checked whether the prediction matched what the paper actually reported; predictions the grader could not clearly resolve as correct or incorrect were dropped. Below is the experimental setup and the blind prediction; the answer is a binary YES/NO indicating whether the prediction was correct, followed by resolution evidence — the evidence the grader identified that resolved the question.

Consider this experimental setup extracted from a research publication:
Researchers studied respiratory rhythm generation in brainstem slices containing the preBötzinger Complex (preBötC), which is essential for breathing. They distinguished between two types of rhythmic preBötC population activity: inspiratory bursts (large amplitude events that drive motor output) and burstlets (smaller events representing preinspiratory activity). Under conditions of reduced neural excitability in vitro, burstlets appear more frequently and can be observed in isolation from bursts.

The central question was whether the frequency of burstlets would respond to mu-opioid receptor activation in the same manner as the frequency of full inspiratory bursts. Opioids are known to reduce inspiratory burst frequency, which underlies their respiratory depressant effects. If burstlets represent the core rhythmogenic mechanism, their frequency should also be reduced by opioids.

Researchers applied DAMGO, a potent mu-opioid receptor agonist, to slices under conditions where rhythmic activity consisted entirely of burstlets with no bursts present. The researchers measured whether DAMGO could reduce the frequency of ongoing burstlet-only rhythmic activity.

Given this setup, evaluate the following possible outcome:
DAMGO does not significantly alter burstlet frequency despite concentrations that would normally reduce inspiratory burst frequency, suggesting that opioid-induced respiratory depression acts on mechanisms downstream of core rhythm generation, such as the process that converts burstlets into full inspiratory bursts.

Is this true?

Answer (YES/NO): NO